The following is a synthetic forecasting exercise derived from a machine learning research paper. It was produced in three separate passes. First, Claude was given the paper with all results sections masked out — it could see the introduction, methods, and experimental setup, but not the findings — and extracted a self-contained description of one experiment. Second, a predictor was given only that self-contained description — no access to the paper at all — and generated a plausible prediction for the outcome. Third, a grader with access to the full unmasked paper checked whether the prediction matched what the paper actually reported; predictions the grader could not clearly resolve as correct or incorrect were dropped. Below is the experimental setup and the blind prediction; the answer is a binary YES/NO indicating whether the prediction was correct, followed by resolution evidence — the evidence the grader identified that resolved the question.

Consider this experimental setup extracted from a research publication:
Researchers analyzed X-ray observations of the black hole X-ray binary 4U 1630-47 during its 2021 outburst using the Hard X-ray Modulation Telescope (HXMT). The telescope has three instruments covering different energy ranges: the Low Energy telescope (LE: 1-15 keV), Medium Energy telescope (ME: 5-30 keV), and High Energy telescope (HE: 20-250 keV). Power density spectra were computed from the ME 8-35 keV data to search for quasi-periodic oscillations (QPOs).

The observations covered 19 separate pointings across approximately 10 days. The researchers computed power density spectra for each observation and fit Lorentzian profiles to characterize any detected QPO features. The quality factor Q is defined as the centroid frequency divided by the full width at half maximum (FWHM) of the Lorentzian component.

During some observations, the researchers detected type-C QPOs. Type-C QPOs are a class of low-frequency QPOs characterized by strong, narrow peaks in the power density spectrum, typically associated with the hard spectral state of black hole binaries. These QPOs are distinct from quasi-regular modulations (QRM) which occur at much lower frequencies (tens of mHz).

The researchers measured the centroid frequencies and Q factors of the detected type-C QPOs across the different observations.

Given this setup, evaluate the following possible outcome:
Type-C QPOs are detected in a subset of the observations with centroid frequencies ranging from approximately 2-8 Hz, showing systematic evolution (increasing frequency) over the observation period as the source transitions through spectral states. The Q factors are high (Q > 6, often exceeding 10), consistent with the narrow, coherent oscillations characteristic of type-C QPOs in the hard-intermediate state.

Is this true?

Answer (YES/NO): NO